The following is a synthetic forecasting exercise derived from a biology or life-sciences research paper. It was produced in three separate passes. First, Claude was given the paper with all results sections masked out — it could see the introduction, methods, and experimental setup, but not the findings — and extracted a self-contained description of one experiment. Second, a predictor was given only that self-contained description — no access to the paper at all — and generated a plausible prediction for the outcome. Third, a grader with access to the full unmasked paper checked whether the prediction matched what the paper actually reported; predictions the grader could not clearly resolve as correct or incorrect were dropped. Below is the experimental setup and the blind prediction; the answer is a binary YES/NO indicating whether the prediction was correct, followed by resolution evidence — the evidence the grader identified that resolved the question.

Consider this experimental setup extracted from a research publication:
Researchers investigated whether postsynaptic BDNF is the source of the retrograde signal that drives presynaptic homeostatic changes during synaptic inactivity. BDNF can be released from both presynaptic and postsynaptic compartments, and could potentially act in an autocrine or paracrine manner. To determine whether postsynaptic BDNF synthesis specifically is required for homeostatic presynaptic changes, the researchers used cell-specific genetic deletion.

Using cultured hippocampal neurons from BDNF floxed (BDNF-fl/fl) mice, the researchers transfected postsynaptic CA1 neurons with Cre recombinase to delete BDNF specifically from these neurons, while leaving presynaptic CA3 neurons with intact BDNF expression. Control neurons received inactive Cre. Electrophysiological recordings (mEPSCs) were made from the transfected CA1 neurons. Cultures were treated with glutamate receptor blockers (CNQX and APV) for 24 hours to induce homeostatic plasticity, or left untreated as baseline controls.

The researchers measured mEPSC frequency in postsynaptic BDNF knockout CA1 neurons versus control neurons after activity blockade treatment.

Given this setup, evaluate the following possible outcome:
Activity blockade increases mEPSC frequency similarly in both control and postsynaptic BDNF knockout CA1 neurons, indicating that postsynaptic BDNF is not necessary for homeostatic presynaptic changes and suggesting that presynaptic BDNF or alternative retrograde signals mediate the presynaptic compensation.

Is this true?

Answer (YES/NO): NO